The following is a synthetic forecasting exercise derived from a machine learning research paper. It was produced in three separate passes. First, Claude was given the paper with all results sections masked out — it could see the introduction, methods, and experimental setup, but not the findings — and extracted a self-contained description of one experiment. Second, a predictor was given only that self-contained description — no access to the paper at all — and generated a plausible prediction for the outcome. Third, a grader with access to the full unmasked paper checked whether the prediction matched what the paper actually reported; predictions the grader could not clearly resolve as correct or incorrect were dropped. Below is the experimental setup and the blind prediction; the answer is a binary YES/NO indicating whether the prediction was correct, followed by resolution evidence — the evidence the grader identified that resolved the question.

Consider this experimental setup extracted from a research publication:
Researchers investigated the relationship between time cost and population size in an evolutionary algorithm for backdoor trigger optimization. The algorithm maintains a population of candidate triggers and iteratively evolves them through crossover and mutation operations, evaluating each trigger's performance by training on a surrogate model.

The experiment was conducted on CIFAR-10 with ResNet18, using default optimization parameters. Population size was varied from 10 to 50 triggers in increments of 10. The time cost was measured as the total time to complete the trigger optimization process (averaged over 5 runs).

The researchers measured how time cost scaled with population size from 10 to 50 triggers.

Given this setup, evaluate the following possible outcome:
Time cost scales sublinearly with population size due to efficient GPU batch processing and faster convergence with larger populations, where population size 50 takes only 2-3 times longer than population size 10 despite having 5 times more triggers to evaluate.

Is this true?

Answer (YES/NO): NO